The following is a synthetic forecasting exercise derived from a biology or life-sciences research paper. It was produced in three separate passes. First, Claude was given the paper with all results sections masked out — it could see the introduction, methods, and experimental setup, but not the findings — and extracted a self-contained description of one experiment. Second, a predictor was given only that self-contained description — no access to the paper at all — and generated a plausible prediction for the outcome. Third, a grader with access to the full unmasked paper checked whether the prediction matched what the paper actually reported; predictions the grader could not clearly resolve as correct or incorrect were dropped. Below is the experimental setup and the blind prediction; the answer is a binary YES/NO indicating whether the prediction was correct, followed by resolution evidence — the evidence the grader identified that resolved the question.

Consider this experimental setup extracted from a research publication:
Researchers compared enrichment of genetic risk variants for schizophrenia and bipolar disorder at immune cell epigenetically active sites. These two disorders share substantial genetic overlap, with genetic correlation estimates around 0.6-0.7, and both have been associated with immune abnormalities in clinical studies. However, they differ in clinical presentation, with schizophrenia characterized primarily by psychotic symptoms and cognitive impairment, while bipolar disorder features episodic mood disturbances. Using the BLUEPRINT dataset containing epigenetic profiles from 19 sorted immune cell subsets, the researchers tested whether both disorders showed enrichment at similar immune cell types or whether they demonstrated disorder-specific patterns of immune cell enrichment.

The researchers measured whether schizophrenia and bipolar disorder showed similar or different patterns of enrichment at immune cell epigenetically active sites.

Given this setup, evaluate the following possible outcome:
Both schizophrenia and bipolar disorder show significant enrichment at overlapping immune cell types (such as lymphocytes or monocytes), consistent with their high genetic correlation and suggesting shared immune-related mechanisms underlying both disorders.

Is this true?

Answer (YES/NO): NO